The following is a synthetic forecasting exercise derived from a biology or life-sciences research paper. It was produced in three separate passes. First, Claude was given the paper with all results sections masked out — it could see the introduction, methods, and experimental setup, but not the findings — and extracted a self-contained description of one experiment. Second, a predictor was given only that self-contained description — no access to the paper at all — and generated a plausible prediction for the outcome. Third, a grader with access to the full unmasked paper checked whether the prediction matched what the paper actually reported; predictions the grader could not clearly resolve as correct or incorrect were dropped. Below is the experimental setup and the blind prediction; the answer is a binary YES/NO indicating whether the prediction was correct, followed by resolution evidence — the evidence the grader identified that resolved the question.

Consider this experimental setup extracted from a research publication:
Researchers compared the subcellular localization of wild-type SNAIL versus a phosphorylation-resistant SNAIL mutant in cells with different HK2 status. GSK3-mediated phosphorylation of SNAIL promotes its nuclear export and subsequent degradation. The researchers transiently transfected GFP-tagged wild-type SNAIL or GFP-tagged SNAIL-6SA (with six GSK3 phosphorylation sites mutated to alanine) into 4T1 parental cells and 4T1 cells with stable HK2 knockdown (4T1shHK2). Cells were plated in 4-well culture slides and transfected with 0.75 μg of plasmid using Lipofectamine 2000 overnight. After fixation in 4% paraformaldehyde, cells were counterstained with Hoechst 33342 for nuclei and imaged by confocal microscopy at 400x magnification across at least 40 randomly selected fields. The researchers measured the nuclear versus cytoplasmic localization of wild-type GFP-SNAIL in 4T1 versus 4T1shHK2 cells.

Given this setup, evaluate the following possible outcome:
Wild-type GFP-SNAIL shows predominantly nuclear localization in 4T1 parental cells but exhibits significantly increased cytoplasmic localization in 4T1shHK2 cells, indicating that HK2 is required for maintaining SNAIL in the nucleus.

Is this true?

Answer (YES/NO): YES